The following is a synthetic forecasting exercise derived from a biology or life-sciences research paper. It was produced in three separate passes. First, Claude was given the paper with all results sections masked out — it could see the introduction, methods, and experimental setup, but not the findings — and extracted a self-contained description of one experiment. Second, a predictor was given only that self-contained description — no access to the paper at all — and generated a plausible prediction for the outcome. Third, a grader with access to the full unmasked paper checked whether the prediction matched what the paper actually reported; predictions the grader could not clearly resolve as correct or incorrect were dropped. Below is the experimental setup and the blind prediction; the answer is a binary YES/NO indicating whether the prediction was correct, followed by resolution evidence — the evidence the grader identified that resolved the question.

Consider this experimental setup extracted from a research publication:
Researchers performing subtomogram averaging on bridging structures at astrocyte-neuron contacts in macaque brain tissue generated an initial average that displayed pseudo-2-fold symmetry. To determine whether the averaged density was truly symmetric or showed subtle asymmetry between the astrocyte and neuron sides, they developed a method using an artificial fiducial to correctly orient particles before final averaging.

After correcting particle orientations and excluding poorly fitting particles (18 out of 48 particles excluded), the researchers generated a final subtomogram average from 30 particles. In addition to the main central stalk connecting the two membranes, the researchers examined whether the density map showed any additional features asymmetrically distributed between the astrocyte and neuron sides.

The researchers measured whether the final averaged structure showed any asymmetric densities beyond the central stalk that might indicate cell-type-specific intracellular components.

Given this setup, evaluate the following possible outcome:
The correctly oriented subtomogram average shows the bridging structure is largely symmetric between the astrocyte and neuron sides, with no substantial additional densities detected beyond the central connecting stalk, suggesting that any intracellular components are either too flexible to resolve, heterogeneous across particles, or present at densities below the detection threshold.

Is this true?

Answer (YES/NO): NO